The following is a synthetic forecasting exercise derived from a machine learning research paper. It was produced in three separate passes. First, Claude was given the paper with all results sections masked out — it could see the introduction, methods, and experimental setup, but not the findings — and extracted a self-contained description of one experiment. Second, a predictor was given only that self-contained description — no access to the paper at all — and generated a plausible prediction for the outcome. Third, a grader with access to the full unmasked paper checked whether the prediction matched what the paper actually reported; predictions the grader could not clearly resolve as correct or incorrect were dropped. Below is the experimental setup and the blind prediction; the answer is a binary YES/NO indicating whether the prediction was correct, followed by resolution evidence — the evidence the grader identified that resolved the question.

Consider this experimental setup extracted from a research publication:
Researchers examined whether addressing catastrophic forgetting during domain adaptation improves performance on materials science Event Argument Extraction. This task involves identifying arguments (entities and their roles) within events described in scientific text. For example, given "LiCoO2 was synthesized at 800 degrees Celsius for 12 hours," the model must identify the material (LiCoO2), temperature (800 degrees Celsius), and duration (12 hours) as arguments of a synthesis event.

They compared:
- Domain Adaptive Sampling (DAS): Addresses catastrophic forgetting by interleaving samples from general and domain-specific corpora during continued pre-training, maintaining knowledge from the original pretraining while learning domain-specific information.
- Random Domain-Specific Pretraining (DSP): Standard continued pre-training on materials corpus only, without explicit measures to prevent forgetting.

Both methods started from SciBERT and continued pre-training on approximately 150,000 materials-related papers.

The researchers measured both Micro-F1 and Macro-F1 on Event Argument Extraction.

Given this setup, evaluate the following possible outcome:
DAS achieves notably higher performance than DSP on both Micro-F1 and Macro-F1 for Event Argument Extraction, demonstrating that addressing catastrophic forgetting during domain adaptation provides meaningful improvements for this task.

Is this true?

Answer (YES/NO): NO